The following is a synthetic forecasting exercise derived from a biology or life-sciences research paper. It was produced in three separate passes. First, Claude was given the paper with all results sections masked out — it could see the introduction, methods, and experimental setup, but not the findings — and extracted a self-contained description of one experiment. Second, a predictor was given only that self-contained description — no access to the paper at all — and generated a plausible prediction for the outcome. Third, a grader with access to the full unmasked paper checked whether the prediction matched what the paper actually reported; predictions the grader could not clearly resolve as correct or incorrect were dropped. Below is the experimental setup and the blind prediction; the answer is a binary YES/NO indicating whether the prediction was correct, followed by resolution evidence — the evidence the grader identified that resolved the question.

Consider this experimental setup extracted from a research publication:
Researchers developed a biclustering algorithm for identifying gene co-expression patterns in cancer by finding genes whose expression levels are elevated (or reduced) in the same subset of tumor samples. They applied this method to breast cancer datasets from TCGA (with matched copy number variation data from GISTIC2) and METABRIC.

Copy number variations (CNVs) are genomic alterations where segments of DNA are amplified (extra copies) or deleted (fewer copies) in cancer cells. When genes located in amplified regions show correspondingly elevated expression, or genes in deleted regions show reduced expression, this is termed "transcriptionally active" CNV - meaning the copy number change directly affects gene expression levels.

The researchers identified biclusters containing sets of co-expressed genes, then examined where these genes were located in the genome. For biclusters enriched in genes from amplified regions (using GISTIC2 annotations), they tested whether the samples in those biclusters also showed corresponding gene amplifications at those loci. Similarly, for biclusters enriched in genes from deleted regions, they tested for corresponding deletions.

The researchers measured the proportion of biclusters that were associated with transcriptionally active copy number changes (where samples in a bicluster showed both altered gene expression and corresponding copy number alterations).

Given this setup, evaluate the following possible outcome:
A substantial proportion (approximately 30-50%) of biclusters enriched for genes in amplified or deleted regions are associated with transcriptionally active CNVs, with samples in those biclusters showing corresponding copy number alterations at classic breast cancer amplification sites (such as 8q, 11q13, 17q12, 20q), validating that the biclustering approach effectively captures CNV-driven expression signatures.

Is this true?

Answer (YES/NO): NO